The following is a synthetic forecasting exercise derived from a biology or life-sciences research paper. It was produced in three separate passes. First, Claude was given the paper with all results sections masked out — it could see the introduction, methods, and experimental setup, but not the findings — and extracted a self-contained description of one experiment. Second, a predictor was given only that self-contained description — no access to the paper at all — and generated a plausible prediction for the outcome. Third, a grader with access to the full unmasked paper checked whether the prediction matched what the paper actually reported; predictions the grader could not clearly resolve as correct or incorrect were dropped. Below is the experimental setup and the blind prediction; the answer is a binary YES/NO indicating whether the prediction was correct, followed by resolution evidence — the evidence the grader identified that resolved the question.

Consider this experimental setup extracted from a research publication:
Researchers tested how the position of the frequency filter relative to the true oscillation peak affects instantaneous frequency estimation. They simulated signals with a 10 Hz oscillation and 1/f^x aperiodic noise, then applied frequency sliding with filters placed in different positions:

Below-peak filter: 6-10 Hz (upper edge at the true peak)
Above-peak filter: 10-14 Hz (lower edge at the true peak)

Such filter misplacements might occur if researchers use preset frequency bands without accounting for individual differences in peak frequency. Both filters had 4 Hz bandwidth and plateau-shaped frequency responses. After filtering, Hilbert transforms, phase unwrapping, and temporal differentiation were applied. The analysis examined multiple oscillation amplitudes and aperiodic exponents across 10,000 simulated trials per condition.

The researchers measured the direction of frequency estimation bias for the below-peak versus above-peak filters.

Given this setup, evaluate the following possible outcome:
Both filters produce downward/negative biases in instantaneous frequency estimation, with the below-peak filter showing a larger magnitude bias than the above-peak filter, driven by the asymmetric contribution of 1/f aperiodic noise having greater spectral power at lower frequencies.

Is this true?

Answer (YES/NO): NO